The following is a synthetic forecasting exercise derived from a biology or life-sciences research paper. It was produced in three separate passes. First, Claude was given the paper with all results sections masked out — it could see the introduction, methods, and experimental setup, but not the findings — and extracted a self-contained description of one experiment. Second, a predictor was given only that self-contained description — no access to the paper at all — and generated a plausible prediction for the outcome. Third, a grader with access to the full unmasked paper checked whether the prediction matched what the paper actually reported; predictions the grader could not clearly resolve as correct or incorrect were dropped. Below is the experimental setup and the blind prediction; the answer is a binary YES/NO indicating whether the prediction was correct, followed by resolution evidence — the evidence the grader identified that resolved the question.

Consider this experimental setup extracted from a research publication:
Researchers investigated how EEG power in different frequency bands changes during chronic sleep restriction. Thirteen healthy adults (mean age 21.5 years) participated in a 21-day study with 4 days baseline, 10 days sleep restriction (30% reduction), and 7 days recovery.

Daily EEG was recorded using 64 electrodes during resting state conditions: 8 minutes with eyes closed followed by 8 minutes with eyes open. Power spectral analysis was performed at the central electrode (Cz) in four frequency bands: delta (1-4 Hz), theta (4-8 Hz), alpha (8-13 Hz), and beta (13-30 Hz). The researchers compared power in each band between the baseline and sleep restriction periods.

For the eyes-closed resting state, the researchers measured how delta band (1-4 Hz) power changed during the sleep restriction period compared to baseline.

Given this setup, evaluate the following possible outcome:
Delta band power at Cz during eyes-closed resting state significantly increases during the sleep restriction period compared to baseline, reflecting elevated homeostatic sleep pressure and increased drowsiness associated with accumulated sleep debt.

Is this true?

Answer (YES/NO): NO